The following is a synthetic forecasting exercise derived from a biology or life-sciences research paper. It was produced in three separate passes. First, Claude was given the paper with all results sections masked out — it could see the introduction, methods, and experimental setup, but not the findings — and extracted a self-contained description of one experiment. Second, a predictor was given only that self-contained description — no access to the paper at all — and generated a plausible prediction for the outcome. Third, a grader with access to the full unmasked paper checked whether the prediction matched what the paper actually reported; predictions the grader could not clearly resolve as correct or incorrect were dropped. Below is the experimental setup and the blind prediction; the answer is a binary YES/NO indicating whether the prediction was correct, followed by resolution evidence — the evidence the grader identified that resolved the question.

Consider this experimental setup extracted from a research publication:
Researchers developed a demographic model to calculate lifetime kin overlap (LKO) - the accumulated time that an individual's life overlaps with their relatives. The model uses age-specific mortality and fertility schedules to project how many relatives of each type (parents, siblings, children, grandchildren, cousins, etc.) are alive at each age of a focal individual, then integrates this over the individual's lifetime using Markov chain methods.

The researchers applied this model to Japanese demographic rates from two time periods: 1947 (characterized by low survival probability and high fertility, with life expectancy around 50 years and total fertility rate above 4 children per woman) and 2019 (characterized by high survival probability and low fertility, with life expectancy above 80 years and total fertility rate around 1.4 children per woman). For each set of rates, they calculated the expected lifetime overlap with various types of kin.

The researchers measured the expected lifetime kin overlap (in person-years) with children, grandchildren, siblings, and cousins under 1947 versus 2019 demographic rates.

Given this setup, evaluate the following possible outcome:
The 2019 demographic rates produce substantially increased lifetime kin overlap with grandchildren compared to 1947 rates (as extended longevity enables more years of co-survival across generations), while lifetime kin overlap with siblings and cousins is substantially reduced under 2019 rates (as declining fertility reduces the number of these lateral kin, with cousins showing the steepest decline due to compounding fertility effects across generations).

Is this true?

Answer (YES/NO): NO